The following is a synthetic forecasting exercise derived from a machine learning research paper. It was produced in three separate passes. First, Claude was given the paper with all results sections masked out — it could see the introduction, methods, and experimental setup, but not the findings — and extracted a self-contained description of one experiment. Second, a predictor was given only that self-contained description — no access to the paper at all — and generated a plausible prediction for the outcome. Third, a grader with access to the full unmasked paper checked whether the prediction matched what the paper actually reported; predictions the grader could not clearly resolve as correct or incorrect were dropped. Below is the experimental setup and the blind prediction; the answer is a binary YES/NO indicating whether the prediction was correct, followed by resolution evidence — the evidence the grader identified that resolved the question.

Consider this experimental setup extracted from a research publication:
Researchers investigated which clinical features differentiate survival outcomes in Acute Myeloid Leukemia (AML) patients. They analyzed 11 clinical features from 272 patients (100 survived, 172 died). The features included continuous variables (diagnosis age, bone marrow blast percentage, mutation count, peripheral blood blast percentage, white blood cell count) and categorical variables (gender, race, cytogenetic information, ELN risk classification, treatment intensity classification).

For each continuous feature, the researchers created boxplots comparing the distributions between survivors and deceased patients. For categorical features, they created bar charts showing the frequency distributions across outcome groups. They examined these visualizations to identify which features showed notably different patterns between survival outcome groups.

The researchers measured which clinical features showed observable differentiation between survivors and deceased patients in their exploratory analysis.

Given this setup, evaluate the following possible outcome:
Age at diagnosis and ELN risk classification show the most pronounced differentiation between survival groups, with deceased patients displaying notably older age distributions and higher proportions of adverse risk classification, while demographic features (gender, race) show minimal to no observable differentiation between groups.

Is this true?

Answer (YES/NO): NO